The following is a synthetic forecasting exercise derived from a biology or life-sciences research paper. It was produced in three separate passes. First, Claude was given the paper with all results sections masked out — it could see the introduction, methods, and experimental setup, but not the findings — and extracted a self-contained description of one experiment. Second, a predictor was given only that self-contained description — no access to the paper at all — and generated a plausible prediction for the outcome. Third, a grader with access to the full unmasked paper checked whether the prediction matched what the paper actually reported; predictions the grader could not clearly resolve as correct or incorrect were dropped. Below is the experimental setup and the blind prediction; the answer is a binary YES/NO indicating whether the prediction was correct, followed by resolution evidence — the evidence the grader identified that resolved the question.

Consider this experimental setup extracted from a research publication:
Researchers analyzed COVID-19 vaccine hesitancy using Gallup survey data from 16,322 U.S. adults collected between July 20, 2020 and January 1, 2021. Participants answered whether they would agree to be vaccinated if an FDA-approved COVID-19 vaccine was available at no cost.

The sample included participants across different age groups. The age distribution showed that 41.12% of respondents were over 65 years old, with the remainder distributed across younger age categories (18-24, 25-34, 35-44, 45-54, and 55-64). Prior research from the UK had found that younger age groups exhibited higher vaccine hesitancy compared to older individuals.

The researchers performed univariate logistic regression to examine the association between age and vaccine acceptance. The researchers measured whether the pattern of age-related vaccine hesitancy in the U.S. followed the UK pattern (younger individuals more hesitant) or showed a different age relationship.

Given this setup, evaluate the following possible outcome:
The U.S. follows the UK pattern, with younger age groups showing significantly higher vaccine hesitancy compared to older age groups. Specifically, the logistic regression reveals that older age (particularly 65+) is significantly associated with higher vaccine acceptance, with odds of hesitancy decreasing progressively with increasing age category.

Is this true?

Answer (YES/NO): NO